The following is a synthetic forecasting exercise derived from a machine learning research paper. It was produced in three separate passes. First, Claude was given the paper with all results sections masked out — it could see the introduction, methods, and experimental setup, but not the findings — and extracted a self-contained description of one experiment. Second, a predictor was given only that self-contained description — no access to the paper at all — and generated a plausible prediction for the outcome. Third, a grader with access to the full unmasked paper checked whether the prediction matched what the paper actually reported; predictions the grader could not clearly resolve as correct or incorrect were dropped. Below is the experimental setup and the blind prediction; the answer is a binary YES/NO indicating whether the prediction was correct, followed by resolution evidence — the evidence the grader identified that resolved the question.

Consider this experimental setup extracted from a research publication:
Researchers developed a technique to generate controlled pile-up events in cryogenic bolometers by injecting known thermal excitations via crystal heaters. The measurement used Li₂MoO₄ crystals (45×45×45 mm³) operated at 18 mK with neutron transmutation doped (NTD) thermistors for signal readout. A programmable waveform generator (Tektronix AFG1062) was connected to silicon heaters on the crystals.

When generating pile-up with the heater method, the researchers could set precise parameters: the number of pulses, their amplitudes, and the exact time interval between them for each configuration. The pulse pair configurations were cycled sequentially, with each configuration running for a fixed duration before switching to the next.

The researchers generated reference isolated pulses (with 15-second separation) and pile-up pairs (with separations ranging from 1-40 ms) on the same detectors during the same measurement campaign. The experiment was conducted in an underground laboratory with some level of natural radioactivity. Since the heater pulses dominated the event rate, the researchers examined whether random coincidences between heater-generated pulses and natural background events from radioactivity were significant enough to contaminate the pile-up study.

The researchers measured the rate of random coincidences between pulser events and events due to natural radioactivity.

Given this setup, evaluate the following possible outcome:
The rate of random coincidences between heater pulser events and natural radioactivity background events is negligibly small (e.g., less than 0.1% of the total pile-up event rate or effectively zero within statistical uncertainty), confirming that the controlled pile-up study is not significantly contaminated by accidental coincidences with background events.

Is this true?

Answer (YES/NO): YES